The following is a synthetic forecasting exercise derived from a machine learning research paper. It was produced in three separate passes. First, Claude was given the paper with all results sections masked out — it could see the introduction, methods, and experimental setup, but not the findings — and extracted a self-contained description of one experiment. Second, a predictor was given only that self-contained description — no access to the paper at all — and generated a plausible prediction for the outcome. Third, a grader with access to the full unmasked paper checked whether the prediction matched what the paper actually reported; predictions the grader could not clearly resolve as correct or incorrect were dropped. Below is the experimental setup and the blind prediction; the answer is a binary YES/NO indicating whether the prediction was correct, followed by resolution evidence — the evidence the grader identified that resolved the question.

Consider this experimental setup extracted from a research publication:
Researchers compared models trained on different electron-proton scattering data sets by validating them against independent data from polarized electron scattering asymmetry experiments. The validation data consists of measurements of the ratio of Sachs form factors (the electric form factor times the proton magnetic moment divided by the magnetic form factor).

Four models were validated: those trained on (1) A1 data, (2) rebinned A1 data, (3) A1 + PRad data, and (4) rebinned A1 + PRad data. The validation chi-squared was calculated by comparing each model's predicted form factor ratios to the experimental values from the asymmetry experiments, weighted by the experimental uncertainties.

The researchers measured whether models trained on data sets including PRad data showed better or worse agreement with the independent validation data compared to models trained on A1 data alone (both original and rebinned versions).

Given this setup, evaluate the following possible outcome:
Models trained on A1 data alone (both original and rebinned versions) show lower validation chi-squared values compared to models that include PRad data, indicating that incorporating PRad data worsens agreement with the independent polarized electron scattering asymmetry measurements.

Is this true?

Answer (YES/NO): NO